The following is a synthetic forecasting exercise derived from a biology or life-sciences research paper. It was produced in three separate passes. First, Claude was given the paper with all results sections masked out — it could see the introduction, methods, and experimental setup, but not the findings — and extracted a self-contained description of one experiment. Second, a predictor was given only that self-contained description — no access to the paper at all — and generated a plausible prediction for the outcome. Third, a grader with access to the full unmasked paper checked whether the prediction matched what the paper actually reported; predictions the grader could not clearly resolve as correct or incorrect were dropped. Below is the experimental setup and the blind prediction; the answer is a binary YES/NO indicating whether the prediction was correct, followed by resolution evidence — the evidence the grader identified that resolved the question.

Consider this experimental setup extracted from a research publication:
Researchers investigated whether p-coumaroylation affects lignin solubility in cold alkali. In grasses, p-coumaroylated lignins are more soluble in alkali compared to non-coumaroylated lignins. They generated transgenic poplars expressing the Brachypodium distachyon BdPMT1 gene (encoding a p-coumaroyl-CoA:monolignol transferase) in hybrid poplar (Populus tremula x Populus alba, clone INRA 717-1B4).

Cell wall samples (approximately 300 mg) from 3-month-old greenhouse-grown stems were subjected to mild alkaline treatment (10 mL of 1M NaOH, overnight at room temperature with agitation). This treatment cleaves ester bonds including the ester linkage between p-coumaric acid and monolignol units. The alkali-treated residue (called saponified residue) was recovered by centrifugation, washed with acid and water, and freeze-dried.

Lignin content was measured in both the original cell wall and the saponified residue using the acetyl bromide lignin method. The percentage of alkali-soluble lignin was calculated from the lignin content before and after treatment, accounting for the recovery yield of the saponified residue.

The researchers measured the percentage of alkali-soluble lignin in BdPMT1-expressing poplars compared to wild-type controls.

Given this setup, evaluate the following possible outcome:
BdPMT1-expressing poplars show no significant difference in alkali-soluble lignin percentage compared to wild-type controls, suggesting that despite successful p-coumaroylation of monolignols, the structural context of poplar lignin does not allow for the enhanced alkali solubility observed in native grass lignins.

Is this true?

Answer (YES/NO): NO